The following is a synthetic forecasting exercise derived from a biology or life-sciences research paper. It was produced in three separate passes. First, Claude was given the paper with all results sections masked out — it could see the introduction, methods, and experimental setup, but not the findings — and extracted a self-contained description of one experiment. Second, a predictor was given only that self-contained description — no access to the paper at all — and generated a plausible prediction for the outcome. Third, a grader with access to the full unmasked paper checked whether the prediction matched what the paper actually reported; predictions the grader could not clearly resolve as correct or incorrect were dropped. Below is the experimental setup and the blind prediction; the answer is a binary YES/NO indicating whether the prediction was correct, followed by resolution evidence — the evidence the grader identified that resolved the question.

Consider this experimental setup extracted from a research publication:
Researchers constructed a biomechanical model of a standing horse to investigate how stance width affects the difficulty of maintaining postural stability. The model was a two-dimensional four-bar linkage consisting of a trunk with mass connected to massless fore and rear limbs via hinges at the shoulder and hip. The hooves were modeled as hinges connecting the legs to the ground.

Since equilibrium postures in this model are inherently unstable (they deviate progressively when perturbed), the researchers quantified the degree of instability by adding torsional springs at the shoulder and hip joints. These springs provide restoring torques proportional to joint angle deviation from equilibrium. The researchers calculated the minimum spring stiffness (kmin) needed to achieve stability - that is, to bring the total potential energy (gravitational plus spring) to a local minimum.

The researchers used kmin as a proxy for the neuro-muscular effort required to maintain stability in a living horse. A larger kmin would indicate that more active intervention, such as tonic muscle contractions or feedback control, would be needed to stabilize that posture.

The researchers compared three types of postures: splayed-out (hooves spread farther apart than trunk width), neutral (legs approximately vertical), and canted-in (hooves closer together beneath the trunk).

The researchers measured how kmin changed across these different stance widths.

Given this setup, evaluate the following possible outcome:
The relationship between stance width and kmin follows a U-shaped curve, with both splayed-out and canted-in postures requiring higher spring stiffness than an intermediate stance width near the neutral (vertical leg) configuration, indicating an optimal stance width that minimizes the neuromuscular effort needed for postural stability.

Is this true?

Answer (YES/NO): NO